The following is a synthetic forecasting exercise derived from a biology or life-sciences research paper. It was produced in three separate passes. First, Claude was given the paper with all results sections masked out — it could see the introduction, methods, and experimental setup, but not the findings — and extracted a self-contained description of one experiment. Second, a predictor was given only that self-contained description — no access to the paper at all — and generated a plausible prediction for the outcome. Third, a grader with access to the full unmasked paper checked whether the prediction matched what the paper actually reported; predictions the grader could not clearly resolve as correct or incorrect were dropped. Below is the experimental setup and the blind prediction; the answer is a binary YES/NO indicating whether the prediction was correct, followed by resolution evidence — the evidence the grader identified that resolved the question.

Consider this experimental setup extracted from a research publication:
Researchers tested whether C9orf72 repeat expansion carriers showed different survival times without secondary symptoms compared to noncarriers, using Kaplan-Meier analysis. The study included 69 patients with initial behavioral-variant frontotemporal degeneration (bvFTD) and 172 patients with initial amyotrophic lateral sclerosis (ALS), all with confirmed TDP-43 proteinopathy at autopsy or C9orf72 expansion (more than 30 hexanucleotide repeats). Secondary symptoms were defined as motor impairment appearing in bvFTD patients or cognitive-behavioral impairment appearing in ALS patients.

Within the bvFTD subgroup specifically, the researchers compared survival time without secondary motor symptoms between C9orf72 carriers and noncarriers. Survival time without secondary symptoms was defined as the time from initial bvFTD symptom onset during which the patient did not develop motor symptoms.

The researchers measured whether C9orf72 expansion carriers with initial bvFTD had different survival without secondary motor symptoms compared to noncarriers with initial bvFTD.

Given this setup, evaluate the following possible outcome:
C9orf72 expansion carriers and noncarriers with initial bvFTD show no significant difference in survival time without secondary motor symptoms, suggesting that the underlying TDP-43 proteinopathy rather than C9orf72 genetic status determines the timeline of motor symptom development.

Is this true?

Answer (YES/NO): NO